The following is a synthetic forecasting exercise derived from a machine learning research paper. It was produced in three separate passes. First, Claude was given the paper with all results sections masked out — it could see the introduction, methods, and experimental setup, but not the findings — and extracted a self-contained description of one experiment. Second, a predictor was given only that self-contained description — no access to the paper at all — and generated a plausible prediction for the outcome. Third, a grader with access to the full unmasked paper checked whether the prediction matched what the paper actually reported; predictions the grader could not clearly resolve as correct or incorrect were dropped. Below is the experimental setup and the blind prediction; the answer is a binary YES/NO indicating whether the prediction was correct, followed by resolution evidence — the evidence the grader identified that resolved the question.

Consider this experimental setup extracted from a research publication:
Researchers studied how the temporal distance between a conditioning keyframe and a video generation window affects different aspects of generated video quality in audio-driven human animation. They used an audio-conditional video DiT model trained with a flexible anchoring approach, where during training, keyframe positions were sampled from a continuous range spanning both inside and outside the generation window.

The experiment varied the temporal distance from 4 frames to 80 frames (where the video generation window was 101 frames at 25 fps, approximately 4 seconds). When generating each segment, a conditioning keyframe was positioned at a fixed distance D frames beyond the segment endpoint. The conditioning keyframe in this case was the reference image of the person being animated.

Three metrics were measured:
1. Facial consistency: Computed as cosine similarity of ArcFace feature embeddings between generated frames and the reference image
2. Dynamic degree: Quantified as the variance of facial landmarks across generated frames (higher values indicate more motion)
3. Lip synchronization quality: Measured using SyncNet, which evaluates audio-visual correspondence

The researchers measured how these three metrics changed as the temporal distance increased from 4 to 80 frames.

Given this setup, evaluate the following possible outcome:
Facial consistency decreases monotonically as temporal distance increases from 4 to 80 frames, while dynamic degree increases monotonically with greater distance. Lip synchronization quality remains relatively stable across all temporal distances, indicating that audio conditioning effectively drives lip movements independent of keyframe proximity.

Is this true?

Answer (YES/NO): NO